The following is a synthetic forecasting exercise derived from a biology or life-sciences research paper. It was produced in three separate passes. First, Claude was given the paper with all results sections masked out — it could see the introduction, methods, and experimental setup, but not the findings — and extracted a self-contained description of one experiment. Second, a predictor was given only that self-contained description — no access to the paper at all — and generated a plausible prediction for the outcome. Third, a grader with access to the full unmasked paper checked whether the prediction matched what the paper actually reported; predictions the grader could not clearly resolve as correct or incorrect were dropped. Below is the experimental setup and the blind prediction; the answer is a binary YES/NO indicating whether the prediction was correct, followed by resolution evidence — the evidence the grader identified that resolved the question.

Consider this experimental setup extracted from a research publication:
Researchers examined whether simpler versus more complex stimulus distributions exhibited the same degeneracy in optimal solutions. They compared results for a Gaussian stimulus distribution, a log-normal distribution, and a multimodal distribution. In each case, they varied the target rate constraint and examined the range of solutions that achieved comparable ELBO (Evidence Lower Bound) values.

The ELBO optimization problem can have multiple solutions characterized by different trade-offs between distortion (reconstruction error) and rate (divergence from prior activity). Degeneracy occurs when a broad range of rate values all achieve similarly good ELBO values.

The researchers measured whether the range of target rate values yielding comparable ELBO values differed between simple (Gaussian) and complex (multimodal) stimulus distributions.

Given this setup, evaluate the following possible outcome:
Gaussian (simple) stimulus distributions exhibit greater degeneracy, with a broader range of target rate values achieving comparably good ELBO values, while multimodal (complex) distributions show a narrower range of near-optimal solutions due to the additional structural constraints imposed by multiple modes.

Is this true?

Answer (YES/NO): YES